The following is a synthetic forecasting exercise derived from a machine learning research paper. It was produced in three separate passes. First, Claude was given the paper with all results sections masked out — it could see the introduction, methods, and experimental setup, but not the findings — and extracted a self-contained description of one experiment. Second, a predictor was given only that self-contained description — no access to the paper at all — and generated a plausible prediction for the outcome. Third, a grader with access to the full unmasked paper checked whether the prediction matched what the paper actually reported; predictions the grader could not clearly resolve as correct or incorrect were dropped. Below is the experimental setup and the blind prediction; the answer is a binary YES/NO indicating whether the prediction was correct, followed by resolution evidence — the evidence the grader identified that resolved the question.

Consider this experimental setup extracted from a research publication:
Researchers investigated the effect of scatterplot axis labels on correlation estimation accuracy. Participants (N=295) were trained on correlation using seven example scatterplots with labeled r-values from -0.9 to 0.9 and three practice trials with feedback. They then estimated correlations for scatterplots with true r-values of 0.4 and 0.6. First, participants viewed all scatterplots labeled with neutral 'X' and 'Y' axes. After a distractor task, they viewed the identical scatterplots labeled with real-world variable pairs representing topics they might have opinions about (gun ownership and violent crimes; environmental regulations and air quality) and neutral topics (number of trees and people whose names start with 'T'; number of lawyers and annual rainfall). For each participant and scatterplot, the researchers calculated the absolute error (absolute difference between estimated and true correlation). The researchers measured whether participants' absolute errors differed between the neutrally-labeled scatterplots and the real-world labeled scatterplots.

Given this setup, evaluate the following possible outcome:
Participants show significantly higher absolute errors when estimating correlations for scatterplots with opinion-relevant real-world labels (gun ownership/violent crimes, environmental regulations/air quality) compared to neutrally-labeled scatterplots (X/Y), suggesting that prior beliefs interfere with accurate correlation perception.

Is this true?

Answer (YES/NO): NO